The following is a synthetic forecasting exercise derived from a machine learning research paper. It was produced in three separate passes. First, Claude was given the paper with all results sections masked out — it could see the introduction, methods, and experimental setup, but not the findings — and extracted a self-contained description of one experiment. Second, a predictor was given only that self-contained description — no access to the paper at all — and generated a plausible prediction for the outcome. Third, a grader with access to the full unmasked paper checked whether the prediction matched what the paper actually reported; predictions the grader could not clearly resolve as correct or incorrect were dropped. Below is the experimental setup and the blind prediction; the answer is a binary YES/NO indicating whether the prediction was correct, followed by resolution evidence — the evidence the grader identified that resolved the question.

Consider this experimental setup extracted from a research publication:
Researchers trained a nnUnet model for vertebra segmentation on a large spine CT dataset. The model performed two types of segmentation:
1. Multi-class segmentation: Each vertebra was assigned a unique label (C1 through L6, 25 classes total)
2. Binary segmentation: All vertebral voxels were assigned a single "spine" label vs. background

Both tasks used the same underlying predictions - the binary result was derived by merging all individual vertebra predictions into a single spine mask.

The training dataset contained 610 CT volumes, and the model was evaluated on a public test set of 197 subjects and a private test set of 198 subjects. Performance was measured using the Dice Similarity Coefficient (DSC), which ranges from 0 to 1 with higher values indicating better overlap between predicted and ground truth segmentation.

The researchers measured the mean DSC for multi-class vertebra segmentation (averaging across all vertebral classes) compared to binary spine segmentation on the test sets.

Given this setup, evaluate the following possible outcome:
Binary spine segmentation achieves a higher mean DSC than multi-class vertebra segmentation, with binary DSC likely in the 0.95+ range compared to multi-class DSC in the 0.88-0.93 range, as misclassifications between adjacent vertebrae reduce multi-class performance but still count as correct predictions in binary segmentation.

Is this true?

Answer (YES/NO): NO